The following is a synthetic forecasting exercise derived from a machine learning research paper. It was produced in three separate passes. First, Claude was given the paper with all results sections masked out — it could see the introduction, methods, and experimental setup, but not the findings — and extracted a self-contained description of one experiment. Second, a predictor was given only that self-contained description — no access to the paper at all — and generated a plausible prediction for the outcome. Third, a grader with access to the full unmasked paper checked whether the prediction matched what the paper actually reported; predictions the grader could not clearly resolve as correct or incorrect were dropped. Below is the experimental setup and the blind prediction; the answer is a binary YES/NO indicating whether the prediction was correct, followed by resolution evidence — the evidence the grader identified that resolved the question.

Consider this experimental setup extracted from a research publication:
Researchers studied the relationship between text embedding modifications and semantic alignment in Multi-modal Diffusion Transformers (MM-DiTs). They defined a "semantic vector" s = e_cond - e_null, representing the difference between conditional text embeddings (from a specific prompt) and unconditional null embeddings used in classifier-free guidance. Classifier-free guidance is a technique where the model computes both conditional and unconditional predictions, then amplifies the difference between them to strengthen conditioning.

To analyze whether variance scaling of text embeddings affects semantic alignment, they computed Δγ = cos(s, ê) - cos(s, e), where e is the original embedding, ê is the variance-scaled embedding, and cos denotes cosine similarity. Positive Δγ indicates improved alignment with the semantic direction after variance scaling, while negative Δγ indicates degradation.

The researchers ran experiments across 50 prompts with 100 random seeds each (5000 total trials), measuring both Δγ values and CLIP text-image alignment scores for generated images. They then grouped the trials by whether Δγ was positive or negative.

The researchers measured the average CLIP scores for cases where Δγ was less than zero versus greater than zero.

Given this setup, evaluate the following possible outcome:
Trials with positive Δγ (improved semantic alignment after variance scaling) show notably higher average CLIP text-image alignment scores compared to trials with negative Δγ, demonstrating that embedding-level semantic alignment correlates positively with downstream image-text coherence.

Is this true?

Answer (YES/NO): YES